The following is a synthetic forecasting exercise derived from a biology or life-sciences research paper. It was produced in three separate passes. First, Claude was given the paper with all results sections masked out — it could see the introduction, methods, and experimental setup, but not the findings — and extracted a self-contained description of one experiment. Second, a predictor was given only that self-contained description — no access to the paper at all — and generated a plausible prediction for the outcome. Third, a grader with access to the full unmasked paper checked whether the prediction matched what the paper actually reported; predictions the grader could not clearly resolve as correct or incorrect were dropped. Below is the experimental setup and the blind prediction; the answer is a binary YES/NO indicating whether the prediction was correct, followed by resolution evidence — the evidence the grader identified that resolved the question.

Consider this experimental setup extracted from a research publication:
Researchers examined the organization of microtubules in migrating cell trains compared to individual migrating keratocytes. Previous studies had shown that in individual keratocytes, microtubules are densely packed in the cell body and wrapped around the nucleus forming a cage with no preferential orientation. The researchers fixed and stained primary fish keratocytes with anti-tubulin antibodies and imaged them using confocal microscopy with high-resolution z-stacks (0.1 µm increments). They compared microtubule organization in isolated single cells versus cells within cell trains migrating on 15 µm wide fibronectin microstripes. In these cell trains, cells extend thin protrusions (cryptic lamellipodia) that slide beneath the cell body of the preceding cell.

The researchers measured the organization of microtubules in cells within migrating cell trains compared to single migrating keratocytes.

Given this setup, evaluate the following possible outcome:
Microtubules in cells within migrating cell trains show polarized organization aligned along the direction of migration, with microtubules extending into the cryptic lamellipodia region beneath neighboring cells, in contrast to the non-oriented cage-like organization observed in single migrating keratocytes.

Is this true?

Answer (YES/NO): YES